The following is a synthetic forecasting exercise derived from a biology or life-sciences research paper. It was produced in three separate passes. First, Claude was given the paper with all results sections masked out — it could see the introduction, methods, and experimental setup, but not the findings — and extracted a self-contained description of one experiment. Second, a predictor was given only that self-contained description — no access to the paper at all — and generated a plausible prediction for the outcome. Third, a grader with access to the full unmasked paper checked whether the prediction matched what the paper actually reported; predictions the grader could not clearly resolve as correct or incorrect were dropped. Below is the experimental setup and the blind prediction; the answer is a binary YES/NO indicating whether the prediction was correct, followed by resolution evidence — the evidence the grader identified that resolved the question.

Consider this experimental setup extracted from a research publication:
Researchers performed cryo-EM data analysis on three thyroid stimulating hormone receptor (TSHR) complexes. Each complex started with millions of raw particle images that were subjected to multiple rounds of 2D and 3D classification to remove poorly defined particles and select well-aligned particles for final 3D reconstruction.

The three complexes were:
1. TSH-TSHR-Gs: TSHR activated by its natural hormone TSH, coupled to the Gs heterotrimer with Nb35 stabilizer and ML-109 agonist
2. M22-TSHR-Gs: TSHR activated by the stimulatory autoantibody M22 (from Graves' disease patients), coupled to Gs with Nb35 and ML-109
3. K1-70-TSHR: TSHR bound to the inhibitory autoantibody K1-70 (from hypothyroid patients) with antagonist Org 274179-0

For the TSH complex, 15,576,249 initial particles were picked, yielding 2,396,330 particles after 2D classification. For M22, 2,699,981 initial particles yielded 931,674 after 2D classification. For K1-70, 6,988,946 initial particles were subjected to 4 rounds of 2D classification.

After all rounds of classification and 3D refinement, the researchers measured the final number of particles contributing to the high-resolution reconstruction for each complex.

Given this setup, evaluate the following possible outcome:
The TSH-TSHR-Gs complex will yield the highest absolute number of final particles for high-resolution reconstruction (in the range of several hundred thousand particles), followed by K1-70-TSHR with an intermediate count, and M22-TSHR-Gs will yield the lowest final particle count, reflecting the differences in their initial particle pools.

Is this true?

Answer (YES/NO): NO